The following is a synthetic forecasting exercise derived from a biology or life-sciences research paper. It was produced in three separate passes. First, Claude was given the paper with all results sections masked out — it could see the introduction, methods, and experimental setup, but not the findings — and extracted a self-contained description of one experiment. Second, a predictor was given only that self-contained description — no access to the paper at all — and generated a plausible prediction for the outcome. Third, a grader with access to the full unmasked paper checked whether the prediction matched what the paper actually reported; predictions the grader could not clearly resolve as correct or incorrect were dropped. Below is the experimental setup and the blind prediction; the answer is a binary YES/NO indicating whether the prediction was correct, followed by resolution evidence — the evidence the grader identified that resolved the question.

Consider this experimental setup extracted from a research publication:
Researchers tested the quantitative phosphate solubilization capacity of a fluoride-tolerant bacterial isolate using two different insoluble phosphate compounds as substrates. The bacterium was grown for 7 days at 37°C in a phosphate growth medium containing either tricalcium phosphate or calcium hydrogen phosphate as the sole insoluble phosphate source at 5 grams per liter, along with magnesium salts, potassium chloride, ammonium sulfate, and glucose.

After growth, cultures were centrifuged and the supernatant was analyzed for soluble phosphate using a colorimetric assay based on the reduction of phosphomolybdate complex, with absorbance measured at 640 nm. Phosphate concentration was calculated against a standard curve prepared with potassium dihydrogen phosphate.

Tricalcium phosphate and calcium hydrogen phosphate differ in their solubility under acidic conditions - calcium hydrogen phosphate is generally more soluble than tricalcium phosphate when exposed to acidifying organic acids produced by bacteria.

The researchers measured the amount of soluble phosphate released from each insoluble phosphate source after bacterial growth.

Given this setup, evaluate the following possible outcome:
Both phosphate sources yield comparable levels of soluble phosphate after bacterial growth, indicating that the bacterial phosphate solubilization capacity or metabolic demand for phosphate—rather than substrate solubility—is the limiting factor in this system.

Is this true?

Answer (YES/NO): NO